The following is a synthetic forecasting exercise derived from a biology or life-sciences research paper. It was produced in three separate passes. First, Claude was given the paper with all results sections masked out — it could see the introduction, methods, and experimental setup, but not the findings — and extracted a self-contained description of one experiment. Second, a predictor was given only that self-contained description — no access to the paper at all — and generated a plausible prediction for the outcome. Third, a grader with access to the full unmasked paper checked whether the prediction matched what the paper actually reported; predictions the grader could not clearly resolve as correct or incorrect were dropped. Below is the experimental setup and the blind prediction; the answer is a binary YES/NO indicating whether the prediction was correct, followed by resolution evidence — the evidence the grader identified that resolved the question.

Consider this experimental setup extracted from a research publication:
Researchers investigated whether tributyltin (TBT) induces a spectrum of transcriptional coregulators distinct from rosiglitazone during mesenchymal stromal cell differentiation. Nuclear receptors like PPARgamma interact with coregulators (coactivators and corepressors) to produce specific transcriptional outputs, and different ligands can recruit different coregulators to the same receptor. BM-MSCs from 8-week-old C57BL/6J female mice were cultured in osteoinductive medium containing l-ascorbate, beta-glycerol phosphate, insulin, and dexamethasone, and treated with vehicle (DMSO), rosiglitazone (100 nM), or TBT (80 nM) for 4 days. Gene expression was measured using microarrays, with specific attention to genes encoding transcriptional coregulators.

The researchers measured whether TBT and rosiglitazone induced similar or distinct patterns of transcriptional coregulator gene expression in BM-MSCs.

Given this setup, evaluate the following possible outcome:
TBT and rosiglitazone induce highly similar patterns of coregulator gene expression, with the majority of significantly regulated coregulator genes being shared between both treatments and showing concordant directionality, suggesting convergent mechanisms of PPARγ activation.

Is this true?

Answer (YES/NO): NO